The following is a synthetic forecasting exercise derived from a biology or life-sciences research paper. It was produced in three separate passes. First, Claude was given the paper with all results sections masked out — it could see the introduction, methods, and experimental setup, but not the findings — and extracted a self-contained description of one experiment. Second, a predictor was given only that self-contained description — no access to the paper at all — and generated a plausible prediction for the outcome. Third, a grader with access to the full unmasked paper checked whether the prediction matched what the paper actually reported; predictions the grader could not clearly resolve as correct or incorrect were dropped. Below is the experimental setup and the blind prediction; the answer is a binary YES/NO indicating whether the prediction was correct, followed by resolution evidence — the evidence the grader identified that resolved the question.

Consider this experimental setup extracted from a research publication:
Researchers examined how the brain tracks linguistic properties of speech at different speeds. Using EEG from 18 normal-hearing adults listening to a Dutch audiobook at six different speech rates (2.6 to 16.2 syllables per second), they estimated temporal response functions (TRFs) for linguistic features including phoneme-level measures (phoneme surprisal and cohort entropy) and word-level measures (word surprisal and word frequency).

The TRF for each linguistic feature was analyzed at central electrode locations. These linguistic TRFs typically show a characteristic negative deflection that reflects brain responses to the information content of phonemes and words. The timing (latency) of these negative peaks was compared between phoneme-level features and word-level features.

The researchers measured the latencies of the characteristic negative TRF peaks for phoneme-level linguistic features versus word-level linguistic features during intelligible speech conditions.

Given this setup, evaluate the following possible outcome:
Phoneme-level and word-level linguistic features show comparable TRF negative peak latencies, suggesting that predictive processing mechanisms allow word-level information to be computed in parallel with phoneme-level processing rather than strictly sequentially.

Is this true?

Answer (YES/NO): NO